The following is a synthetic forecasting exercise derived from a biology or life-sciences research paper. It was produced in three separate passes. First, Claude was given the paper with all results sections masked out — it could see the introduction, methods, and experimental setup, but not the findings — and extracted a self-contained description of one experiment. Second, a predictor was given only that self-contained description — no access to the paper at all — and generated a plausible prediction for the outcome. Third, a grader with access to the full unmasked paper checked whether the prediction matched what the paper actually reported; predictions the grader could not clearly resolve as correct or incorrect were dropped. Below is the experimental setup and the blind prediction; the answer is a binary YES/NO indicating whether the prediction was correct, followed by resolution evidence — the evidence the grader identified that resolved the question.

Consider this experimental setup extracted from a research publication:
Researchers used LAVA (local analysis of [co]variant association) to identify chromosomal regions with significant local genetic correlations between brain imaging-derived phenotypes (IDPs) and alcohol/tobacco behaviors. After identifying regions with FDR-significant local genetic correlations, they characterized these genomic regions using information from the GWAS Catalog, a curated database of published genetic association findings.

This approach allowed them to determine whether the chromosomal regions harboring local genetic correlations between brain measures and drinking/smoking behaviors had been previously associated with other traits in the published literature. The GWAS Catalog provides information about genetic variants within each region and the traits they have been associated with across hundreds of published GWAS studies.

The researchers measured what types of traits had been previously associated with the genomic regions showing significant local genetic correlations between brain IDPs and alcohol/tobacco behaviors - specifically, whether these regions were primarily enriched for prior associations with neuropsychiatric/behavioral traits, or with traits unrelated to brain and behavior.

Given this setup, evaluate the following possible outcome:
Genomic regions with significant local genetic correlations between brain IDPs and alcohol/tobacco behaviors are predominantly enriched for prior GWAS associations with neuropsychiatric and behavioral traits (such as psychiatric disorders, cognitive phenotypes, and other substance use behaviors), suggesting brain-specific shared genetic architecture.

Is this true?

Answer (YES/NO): NO